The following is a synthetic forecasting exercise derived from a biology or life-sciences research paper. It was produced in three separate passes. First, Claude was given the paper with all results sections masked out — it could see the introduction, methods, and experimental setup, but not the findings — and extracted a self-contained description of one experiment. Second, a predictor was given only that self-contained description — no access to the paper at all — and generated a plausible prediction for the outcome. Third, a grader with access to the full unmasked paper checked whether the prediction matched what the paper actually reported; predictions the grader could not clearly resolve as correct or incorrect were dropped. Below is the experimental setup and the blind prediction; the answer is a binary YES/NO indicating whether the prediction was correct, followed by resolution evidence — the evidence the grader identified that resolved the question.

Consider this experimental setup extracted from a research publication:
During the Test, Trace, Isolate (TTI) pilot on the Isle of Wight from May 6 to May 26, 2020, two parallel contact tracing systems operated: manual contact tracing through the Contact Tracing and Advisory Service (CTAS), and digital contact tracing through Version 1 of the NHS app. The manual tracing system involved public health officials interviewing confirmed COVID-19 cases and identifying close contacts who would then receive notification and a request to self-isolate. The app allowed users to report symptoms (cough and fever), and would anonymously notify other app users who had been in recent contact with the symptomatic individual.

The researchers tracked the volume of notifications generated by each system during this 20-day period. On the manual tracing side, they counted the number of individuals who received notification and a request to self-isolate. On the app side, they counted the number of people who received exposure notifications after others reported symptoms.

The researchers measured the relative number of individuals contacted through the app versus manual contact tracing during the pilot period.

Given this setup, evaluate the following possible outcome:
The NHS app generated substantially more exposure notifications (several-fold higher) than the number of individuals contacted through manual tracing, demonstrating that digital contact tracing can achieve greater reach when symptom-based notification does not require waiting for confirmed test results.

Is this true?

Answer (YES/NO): YES